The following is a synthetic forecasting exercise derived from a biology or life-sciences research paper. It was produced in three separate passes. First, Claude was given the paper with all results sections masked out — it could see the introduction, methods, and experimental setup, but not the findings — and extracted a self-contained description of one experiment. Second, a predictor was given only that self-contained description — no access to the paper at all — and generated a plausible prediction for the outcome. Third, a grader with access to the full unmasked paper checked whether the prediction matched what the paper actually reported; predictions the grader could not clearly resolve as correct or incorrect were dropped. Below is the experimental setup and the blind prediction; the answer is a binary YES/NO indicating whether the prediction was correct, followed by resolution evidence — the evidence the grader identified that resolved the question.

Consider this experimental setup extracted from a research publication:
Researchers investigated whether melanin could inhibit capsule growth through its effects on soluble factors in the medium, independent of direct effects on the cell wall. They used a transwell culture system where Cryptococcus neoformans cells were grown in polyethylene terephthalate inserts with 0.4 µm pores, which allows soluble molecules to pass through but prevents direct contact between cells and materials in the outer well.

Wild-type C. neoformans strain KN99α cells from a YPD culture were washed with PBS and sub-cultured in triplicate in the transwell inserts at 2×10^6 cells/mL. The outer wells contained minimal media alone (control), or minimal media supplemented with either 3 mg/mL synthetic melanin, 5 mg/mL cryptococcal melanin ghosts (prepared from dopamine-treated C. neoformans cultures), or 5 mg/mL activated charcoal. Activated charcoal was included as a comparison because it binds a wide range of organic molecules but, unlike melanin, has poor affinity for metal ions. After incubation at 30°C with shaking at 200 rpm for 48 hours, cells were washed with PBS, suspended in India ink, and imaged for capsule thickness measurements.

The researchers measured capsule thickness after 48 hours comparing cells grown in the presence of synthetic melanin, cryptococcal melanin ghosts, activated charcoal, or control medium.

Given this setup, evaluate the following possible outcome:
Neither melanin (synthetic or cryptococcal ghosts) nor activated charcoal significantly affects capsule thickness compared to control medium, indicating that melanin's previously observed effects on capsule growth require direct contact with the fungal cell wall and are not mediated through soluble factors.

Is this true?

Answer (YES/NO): NO